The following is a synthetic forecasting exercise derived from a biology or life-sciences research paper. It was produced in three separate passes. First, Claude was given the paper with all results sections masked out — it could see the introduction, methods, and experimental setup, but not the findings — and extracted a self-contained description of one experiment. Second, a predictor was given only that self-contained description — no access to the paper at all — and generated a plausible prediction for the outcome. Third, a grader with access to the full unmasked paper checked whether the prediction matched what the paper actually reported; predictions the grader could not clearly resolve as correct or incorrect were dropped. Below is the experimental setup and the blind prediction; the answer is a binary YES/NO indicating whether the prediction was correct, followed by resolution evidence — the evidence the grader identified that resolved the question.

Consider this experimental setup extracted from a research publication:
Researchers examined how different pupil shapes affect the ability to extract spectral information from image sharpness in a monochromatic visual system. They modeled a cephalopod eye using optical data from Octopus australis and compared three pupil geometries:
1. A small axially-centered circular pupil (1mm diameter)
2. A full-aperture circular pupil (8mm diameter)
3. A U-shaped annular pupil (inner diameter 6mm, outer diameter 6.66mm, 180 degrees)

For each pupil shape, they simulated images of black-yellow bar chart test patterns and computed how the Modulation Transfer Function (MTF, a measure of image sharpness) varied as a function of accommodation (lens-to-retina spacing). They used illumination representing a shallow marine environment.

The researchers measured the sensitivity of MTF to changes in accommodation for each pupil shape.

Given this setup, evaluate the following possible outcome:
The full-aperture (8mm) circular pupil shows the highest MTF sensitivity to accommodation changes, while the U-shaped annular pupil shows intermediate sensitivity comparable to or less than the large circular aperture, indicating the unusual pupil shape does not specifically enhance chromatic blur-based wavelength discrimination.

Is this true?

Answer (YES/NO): NO